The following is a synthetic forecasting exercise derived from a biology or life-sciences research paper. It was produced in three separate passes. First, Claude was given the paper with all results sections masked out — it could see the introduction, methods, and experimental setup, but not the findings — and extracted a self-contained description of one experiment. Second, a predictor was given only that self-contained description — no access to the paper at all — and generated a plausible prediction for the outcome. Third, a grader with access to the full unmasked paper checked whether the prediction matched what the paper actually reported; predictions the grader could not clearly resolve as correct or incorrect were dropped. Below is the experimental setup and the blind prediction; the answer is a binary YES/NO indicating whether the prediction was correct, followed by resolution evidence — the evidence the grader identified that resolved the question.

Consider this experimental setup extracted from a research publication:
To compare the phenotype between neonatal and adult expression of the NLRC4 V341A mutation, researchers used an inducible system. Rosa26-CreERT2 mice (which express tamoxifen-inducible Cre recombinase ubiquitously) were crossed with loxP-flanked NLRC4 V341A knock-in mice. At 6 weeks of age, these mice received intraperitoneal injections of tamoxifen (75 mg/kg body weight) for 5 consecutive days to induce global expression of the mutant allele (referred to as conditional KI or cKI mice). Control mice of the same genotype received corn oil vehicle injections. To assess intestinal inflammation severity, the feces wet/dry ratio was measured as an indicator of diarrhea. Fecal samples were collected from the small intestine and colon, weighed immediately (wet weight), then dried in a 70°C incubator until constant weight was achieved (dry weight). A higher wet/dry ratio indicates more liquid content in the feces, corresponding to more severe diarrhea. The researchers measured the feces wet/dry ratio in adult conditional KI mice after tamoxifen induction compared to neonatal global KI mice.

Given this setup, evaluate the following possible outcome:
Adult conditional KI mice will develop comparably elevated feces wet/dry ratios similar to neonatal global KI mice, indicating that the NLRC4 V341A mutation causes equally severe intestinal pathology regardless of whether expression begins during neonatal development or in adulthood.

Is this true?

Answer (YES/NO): NO